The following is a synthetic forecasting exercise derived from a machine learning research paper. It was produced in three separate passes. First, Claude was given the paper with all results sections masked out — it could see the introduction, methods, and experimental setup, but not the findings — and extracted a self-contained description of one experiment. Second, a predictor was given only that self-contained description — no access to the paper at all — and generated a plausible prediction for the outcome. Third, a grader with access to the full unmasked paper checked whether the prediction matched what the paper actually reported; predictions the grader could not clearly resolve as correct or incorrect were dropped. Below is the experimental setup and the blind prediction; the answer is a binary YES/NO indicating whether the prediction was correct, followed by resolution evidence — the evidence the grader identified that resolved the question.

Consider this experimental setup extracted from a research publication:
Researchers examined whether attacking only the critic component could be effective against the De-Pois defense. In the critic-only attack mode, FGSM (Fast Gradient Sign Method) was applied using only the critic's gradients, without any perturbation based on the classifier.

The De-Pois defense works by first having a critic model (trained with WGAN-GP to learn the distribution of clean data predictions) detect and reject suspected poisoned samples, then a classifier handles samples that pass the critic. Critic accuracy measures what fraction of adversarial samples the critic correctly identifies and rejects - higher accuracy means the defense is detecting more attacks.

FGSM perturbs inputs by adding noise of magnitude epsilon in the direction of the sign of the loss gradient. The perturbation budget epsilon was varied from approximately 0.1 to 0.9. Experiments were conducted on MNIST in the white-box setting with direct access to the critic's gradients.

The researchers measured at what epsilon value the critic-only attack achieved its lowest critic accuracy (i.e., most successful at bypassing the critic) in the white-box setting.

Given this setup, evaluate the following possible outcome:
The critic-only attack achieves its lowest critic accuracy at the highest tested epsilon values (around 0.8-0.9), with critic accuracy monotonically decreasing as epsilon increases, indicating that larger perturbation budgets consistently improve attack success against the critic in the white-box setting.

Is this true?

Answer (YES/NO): NO